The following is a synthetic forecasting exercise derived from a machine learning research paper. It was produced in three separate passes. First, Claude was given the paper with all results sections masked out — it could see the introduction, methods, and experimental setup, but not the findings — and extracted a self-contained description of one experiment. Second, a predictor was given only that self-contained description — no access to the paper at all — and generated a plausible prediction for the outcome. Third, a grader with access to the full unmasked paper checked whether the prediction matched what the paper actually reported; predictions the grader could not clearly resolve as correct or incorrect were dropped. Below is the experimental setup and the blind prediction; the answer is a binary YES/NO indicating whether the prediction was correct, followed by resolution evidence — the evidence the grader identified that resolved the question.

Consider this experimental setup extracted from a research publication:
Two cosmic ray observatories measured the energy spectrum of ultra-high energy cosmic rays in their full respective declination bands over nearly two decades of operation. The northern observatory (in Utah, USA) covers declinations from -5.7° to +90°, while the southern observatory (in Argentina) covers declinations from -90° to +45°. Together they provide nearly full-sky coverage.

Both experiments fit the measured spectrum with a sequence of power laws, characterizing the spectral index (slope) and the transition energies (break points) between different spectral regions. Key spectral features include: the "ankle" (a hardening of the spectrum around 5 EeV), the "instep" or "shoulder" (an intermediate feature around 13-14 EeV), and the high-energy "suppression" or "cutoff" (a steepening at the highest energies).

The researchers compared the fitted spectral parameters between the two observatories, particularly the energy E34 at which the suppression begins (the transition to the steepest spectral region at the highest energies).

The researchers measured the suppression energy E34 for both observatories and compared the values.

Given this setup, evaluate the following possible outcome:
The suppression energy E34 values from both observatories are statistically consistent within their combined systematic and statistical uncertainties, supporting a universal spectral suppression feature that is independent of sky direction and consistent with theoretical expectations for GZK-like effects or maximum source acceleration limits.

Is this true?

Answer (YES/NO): NO